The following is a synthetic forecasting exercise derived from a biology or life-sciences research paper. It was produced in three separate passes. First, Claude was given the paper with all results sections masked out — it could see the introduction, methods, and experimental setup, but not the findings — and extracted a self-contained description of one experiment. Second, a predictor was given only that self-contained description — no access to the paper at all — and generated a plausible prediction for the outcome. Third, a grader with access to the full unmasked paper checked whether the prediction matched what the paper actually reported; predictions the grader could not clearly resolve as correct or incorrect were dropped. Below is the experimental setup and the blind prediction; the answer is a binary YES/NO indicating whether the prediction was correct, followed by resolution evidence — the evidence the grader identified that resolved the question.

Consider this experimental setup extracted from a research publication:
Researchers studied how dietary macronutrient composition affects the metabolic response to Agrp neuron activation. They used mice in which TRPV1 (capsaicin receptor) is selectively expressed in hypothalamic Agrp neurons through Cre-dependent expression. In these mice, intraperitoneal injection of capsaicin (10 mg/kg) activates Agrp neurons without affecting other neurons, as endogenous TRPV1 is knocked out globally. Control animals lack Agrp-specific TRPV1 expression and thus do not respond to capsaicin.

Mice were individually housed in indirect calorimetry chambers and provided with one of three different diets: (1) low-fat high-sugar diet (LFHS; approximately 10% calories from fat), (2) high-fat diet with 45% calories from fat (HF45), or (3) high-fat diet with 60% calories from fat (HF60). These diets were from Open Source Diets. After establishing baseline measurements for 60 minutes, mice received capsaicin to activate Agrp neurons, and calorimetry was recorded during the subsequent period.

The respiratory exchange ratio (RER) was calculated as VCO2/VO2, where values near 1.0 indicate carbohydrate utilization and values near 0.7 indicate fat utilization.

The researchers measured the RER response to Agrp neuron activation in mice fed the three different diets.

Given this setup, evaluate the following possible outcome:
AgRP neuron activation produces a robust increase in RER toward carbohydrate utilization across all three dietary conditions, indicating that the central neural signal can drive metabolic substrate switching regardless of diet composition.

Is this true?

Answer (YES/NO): YES